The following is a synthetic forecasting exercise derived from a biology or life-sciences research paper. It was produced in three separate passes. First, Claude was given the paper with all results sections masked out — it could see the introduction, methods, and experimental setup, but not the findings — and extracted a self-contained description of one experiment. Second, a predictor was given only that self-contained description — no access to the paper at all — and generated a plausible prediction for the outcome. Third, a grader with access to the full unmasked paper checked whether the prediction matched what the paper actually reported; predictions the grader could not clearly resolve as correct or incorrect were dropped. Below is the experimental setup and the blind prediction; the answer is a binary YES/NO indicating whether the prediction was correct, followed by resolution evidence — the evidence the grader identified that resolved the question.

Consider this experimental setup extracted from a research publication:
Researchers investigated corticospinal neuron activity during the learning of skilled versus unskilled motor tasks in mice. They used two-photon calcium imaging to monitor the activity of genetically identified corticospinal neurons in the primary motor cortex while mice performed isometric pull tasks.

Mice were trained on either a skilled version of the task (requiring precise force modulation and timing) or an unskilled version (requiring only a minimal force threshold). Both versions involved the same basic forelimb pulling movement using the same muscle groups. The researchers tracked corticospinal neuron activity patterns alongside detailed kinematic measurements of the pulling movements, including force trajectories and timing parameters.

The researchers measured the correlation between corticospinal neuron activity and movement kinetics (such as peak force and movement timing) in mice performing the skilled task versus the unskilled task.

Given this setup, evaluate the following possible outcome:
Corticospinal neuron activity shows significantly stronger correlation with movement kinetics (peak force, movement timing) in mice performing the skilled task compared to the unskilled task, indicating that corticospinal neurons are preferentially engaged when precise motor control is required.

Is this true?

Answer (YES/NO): YES